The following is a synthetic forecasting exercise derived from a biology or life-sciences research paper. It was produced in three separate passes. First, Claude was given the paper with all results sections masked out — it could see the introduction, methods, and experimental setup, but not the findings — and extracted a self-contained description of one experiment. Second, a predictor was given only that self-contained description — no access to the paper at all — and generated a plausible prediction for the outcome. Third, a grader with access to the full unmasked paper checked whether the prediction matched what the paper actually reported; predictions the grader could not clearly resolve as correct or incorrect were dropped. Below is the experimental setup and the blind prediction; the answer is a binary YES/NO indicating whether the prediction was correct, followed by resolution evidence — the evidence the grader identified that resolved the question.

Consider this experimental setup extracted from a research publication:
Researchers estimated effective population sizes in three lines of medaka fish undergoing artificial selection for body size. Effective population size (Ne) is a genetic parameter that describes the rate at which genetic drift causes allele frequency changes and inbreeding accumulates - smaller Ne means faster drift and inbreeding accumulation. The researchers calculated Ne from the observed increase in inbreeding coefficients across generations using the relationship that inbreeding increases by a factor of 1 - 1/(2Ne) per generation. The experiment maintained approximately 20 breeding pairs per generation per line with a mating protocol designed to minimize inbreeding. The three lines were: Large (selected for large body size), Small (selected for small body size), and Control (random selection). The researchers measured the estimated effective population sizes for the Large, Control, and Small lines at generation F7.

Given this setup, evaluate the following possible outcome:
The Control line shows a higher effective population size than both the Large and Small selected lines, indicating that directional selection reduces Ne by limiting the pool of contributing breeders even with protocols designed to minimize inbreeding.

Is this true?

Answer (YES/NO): NO